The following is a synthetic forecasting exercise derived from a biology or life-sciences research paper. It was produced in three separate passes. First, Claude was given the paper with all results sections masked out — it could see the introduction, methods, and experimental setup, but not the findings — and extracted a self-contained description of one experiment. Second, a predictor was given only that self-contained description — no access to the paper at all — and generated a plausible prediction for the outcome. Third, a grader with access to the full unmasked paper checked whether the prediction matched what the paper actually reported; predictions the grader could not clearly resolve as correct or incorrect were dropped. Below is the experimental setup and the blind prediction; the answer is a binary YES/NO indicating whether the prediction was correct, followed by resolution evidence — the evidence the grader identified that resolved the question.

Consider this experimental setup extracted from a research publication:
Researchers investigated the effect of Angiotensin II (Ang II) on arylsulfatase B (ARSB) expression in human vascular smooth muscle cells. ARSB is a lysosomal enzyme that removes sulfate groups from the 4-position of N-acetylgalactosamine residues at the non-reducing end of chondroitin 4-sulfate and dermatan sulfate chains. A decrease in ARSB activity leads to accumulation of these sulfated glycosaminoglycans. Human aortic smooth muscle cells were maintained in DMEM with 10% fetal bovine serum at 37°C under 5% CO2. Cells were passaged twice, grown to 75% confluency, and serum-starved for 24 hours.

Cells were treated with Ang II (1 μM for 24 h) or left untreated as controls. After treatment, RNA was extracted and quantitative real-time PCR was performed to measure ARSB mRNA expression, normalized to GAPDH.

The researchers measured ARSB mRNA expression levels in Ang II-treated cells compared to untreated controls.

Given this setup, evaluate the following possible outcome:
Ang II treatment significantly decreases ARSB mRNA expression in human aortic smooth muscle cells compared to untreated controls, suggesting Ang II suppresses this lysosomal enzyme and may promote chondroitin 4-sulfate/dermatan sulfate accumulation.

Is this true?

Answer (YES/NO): NO